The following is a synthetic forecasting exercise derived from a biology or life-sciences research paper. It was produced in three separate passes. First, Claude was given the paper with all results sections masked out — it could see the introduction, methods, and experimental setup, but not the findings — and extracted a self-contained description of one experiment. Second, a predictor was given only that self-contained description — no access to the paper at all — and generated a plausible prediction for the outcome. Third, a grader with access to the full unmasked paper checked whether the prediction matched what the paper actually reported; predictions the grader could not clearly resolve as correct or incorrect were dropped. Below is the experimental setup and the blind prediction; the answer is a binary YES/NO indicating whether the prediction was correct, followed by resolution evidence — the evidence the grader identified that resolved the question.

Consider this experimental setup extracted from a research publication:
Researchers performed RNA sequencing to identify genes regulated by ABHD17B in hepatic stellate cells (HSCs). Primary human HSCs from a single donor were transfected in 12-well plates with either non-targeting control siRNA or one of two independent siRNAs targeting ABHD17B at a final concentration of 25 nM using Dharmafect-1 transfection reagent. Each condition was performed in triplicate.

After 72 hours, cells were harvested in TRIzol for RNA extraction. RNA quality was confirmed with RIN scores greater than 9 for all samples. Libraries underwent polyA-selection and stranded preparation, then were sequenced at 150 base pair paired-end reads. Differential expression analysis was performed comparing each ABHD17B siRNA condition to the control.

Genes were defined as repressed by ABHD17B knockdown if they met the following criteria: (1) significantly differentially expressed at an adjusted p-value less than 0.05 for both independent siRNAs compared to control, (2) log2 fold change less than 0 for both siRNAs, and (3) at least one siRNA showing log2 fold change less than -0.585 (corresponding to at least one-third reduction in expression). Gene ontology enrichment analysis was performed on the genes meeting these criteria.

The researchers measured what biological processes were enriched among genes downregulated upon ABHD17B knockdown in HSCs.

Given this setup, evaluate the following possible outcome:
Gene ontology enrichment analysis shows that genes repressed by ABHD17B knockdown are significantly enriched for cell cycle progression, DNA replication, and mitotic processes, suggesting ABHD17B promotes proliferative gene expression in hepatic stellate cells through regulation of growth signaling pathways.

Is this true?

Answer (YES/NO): NO